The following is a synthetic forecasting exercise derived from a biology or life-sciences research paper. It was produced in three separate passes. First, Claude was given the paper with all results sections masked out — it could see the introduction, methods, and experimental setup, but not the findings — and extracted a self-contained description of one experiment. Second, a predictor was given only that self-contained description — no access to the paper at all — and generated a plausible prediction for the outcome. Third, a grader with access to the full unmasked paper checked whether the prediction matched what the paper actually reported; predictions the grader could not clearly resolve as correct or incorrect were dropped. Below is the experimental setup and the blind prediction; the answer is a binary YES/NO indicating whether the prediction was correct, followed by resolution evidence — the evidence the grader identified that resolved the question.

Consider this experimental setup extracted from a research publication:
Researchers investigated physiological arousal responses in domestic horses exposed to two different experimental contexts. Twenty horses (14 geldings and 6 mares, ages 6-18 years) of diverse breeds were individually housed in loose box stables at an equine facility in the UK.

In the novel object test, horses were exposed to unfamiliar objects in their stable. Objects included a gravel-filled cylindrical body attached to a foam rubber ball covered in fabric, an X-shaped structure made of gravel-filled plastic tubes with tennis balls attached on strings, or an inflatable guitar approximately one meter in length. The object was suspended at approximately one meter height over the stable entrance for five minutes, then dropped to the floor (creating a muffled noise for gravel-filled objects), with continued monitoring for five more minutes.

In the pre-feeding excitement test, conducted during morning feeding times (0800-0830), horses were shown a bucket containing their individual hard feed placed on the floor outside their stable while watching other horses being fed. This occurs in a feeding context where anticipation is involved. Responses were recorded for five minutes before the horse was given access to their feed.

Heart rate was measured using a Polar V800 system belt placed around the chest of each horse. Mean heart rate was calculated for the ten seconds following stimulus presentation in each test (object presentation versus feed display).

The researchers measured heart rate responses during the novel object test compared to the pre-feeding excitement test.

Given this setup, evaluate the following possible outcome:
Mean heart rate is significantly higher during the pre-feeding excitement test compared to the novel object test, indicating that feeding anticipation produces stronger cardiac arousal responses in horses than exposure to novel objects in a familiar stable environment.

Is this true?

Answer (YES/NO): NO